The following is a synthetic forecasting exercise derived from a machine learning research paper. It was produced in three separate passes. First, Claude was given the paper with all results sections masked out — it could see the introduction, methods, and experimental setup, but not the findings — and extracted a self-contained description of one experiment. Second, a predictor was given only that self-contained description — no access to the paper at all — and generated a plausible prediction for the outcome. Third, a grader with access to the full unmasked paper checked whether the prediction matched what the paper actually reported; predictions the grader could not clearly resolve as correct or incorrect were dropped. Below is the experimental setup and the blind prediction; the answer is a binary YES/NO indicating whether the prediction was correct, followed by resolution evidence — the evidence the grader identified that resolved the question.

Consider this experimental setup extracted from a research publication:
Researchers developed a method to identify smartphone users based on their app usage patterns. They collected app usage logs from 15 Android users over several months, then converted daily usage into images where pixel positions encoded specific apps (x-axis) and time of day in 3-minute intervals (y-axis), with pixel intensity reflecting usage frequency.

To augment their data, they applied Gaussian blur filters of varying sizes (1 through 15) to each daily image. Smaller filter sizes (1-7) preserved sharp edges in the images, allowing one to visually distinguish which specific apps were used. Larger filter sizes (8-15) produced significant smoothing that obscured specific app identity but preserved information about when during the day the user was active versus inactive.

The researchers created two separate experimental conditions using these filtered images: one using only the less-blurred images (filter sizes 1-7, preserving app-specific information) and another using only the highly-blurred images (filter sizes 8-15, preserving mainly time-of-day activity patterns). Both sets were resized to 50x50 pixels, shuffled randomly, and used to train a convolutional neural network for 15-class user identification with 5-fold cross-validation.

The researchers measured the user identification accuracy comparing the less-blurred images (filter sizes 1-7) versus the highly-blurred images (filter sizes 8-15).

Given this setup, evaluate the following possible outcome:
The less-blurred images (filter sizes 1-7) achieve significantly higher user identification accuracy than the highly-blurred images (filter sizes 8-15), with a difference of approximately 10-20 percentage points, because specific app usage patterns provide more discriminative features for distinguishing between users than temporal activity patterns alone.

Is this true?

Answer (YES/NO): NO